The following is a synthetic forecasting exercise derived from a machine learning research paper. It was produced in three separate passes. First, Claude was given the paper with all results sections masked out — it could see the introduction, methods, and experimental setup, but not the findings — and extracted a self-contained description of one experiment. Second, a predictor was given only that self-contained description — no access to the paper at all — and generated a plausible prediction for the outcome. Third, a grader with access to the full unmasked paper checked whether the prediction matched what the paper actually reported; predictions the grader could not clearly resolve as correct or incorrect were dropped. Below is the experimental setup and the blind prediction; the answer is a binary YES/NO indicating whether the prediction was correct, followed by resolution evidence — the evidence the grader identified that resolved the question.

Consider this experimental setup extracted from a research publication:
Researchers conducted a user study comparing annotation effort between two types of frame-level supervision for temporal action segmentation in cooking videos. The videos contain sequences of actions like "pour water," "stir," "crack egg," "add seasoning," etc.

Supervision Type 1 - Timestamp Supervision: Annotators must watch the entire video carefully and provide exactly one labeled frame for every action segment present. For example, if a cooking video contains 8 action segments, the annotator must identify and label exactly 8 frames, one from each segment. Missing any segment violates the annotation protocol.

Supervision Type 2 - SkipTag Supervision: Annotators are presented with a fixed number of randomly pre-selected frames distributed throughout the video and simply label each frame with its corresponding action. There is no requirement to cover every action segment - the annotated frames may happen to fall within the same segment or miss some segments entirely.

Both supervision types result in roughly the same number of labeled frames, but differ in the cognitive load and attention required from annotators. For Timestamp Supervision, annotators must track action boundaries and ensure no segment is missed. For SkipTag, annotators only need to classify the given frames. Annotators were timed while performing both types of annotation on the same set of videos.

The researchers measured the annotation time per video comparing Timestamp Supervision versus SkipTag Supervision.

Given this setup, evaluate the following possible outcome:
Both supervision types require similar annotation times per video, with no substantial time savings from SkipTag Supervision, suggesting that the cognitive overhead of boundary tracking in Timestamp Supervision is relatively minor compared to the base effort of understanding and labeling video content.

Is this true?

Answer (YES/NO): NO